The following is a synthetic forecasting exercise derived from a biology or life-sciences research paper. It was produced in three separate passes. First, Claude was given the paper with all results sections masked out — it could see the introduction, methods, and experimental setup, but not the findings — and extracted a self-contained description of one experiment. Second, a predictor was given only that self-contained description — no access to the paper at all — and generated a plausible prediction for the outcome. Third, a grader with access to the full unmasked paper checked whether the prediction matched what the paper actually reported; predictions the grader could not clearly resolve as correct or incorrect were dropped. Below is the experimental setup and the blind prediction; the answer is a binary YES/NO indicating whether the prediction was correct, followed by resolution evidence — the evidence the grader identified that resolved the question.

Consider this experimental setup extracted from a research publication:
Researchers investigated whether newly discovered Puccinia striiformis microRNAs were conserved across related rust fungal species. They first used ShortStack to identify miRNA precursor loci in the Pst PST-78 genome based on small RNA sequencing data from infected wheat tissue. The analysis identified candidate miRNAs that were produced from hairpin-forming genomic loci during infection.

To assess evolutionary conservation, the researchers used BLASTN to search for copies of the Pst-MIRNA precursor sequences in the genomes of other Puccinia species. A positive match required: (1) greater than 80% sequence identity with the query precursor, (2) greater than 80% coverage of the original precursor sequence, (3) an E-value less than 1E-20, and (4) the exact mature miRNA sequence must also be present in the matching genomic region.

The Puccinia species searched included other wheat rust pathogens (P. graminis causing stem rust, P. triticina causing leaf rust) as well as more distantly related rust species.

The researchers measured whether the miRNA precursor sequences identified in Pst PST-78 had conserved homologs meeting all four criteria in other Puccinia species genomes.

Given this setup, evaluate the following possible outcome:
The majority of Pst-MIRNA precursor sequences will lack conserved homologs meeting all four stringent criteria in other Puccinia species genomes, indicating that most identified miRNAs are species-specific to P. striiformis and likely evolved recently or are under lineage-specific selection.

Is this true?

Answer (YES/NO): YES